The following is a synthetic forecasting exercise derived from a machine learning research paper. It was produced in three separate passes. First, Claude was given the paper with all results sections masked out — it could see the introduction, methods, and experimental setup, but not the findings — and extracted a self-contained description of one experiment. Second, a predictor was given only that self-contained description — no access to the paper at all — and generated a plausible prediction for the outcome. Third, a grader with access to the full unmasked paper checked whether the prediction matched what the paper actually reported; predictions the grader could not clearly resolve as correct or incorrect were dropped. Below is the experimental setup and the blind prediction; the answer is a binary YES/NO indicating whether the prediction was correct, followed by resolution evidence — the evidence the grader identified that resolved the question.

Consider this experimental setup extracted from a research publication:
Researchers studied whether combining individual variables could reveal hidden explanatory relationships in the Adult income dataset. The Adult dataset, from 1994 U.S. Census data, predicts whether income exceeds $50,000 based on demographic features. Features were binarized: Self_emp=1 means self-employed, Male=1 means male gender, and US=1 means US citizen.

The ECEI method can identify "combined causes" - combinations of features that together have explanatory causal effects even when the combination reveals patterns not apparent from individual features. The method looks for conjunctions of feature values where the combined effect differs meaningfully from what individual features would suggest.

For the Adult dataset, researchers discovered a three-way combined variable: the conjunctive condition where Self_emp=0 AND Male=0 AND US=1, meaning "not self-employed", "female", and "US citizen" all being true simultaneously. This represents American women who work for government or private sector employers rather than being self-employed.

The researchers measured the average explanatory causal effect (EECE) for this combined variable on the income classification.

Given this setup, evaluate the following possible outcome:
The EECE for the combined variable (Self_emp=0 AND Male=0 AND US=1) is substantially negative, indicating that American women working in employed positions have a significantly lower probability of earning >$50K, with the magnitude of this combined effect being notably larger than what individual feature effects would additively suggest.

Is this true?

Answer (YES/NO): NO